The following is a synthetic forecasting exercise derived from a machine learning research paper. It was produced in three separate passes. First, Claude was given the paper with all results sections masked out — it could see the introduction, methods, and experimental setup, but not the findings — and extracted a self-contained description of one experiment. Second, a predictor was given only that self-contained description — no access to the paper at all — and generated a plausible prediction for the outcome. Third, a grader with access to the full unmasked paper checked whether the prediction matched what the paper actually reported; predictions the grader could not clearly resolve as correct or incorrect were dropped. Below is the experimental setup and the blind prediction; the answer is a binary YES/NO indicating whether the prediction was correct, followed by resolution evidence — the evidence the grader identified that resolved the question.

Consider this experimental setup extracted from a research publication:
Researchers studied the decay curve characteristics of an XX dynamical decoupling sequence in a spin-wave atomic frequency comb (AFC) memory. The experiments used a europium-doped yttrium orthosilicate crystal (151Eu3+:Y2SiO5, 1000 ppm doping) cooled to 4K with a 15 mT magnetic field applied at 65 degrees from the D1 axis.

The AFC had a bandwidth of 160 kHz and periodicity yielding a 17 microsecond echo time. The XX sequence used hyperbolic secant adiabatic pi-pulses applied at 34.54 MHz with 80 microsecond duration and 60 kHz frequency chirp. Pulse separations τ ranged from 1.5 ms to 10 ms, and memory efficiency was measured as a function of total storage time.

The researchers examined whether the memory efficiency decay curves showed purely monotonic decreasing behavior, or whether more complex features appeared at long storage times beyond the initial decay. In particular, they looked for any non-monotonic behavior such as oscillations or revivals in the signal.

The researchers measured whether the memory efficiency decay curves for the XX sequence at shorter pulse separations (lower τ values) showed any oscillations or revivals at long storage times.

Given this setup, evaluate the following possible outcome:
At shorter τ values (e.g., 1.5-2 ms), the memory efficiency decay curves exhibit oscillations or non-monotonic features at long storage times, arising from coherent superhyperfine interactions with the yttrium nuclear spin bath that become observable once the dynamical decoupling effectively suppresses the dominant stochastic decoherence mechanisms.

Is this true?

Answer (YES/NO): NO